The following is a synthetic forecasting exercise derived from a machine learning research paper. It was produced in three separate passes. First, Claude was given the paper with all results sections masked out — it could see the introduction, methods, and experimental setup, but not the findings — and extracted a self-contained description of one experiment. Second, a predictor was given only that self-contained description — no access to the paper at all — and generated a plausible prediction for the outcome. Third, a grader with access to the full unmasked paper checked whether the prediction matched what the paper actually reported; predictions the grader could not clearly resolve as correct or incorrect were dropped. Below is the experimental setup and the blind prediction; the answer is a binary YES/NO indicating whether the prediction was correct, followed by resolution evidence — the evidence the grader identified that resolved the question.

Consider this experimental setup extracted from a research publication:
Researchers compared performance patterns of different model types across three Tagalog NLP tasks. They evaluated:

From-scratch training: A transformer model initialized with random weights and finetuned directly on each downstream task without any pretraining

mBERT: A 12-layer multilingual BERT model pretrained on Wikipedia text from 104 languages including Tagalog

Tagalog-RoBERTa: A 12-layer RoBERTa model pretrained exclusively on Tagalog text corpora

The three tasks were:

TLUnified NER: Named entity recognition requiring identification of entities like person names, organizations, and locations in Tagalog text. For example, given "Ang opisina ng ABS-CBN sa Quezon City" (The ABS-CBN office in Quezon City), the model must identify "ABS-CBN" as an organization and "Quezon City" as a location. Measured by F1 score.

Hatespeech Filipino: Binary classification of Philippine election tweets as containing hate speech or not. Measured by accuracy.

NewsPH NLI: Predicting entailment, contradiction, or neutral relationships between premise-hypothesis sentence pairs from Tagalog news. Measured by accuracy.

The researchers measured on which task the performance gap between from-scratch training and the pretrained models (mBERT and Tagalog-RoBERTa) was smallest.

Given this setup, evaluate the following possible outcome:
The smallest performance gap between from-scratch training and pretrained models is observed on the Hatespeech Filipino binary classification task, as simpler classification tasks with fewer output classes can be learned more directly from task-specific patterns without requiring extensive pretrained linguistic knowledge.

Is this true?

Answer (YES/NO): YES